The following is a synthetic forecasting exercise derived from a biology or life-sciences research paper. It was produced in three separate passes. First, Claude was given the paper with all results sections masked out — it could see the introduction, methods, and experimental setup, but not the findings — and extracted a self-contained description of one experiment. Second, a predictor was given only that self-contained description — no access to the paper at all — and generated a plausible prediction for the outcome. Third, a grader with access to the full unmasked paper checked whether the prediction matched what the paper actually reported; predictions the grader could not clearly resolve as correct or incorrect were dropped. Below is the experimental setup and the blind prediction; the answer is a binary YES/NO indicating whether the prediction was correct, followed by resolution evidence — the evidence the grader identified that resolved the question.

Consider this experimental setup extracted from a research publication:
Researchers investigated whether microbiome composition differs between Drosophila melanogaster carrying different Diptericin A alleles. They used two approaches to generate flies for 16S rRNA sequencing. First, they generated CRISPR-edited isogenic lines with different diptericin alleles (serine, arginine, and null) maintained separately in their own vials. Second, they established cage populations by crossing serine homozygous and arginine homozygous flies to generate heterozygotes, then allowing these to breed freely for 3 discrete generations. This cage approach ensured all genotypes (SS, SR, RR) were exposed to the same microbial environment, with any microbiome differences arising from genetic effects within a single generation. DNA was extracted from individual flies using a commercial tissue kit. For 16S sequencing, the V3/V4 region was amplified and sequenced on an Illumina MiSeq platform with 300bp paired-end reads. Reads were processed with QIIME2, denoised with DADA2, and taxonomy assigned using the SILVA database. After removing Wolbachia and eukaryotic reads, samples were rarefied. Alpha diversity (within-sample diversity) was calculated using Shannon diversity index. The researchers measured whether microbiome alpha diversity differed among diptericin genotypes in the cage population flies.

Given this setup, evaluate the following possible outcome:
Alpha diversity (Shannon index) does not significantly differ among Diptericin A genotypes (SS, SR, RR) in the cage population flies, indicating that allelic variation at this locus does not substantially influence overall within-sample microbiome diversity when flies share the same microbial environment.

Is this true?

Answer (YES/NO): YES